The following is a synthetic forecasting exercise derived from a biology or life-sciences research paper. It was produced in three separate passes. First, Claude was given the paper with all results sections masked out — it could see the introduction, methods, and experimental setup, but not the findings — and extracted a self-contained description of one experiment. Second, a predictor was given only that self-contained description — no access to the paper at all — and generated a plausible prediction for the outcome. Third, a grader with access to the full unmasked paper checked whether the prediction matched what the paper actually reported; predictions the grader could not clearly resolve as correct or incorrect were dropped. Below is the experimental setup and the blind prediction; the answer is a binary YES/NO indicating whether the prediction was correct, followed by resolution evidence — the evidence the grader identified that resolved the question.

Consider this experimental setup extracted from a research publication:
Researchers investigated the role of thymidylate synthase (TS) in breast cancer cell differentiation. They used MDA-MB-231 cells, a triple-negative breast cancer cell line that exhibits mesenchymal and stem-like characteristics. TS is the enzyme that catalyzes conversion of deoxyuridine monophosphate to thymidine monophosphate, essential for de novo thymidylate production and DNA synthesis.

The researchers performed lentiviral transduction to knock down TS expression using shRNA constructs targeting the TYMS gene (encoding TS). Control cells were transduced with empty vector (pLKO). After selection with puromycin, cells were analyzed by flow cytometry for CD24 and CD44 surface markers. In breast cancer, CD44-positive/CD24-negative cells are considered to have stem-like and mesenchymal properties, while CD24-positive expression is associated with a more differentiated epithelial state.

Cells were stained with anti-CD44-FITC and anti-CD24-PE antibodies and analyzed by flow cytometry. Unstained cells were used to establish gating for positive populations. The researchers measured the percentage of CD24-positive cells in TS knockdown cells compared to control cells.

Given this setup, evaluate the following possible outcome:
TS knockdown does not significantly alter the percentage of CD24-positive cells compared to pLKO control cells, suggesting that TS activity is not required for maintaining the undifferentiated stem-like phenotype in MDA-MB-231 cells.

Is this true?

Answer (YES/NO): NO